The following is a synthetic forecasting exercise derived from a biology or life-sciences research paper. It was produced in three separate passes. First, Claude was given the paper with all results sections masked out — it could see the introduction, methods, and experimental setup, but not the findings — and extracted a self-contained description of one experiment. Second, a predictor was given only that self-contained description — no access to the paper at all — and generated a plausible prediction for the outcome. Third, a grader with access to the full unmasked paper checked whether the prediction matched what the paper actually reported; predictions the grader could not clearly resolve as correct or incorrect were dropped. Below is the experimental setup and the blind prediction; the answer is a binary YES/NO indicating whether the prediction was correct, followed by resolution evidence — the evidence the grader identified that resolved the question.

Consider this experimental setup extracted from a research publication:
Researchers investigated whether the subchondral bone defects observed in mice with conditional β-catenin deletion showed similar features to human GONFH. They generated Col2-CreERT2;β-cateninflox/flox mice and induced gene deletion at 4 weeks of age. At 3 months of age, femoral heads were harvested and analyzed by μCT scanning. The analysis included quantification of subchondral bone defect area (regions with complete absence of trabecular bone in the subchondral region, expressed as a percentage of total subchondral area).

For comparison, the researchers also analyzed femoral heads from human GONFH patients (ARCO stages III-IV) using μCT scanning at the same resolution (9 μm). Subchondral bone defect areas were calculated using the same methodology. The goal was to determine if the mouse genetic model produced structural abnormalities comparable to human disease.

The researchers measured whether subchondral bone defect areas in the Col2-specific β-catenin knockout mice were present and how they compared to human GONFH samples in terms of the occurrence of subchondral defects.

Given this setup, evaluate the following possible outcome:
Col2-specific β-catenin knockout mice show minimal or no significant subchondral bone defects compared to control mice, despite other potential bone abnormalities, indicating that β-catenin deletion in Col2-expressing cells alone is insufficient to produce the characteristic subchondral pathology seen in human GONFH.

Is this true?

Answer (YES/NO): NO